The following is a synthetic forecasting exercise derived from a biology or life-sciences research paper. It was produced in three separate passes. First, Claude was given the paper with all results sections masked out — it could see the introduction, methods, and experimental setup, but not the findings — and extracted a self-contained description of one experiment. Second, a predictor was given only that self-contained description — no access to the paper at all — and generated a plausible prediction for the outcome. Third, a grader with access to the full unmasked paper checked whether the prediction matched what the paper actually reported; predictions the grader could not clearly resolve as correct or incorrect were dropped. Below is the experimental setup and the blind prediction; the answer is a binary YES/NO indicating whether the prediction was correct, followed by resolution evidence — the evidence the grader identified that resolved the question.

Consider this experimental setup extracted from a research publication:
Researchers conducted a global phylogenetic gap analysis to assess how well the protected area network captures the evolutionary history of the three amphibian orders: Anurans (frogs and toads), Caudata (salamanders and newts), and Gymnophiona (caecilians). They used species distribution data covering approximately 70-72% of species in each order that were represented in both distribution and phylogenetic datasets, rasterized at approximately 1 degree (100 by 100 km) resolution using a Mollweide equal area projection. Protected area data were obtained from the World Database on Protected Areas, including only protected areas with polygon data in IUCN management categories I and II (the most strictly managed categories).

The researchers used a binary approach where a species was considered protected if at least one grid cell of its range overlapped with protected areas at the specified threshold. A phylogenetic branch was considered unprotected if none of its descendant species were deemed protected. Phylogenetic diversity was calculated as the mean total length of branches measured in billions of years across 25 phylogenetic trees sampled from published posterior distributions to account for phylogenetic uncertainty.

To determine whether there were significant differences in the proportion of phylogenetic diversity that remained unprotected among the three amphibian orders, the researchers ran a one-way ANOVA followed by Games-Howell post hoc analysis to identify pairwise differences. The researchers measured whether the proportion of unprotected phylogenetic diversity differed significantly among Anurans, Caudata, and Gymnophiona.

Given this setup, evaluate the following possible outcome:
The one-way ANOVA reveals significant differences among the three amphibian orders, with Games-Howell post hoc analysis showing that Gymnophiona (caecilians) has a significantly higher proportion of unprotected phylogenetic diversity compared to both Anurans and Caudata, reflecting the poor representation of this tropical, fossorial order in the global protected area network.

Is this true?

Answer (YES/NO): NO